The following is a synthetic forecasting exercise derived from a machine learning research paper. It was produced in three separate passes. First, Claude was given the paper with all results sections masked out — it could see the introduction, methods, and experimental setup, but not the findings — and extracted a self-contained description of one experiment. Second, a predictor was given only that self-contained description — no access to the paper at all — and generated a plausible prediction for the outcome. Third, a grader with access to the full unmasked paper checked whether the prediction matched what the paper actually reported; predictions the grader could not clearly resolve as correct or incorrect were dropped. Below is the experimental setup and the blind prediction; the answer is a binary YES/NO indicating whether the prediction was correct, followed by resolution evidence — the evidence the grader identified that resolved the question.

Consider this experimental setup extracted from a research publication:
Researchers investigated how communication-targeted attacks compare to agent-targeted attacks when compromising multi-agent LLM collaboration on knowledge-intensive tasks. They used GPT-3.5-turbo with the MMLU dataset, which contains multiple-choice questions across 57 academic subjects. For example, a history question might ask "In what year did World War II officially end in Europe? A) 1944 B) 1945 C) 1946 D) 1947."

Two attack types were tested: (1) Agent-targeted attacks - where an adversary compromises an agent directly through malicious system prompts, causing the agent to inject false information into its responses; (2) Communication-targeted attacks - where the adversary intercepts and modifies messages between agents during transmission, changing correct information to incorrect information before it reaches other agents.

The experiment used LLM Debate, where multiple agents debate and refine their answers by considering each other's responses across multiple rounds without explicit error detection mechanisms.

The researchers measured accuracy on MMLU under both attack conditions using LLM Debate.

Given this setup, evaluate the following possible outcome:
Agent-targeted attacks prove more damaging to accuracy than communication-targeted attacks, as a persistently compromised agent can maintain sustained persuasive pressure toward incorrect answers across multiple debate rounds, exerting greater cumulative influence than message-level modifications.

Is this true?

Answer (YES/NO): NO